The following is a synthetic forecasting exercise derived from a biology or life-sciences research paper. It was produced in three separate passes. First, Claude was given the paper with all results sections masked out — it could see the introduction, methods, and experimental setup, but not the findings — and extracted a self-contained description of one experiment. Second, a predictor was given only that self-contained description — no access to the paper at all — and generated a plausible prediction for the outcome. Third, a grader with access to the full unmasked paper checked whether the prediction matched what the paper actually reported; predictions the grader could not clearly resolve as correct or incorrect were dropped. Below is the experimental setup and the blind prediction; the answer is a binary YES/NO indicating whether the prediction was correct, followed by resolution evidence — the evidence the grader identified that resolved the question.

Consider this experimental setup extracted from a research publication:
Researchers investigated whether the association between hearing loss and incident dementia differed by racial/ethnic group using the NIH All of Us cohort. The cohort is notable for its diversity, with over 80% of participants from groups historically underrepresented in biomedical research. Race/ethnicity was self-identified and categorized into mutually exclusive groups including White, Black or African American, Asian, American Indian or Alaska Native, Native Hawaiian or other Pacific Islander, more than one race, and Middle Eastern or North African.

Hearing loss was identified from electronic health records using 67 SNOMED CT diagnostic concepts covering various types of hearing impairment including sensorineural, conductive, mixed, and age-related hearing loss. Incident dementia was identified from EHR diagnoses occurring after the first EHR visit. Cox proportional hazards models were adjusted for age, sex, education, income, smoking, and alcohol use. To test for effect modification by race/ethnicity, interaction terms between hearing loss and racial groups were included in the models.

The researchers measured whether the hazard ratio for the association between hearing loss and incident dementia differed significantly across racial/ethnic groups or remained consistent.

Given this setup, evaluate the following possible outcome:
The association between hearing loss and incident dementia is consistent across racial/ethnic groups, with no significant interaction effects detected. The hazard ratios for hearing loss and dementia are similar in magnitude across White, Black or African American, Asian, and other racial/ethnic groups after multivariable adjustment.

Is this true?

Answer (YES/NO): NO